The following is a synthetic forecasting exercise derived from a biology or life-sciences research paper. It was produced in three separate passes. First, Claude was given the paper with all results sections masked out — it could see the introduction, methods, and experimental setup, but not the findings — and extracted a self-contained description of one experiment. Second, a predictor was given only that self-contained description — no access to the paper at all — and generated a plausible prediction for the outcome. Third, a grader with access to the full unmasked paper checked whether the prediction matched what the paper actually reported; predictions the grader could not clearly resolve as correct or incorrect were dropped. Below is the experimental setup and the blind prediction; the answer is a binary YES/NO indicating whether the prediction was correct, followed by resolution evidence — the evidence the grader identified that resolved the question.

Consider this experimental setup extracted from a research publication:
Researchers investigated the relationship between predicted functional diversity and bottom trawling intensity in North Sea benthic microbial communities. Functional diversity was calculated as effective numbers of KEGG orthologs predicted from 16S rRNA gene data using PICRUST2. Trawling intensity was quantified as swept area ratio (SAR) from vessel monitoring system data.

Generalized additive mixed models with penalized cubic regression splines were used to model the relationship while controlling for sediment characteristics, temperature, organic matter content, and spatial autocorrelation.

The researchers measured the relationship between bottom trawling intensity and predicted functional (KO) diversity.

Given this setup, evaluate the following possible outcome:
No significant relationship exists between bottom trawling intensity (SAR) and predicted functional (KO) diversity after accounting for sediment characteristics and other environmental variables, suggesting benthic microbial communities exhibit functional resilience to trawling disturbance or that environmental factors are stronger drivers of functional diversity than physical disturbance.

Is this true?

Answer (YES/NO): NO